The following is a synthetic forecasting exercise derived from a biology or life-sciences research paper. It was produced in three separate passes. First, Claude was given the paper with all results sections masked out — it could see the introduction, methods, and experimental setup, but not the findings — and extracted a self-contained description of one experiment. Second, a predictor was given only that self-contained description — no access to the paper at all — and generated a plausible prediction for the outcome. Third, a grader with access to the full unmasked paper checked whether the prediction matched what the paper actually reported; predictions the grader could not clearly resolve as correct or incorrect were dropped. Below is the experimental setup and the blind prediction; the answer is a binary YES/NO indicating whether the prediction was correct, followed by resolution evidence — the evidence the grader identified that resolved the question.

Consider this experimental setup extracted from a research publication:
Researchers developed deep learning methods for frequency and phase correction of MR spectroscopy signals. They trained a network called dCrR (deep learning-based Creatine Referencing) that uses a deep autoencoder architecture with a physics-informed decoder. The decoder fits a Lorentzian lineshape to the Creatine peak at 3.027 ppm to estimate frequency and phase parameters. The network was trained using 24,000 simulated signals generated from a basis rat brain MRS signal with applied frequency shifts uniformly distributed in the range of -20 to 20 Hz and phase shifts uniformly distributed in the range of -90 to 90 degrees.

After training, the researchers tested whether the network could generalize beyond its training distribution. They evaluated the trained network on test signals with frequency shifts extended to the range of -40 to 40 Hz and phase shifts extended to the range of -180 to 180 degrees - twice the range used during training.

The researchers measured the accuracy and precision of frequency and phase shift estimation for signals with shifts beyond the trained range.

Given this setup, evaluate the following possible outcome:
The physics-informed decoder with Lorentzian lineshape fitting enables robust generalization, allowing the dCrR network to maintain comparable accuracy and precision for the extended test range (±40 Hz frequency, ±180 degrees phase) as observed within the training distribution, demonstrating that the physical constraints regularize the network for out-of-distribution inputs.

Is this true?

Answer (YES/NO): NO